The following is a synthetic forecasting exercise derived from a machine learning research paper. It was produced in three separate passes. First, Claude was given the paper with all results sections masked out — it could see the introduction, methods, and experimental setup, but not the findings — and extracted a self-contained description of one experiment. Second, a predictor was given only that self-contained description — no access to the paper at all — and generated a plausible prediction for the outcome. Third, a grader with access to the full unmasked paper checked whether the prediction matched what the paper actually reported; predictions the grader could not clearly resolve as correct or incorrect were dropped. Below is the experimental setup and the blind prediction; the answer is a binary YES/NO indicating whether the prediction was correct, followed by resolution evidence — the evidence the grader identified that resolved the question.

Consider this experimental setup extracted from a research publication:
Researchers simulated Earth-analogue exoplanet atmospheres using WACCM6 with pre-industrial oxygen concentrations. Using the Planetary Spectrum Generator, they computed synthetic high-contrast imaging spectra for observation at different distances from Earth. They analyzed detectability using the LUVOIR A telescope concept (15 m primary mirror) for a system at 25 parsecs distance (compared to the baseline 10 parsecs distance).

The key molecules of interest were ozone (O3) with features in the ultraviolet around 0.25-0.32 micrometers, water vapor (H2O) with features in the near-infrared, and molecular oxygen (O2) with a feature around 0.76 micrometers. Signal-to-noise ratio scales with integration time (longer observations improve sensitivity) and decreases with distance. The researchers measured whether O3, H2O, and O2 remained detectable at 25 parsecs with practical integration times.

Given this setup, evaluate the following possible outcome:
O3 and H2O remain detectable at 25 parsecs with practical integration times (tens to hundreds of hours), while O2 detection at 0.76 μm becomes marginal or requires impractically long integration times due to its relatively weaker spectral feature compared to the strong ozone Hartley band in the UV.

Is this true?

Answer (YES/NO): NO